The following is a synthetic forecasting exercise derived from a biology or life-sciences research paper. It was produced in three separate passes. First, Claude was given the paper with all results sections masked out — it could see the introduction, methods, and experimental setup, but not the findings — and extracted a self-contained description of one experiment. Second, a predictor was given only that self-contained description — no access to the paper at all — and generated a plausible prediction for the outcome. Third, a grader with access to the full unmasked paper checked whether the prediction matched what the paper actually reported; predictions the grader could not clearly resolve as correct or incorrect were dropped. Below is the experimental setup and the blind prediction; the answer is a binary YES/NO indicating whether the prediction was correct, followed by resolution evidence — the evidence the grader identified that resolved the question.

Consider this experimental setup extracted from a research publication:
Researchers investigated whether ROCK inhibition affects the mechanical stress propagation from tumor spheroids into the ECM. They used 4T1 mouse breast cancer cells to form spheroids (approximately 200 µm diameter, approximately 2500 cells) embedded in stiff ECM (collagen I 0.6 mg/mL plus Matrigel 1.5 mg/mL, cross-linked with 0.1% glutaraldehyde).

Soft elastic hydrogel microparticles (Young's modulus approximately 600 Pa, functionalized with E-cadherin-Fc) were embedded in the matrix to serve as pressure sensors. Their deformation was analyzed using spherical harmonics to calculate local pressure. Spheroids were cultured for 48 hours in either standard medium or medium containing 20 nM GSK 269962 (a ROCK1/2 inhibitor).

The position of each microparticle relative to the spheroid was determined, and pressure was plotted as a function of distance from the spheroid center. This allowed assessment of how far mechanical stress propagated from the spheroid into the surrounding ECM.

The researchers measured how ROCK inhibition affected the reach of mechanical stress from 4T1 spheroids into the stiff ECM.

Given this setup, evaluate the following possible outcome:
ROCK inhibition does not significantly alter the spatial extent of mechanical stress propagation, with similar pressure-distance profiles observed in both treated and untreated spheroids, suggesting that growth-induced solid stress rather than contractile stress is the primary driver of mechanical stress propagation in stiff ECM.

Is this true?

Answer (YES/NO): YES